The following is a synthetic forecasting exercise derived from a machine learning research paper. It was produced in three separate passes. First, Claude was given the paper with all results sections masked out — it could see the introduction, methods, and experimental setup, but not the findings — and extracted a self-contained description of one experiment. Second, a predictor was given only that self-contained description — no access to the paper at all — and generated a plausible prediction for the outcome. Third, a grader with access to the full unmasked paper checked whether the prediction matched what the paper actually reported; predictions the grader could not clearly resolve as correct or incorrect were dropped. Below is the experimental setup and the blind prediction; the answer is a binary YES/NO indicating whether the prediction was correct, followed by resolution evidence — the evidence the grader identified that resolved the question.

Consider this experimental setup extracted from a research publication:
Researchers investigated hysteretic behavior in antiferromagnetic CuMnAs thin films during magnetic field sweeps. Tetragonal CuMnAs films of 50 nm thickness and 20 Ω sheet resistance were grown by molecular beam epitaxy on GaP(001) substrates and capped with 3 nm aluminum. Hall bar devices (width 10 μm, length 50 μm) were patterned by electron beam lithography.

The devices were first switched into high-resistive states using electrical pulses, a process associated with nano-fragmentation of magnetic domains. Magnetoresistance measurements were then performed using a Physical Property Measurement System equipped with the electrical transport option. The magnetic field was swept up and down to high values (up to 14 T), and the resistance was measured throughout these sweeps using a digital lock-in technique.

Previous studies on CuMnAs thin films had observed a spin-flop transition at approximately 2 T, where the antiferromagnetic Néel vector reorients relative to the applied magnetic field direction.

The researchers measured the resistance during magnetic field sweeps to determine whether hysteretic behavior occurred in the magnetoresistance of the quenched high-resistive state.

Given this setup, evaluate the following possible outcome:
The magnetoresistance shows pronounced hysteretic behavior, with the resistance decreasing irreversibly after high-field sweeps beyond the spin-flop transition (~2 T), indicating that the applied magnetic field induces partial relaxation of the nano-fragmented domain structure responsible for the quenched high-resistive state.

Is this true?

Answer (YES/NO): NO